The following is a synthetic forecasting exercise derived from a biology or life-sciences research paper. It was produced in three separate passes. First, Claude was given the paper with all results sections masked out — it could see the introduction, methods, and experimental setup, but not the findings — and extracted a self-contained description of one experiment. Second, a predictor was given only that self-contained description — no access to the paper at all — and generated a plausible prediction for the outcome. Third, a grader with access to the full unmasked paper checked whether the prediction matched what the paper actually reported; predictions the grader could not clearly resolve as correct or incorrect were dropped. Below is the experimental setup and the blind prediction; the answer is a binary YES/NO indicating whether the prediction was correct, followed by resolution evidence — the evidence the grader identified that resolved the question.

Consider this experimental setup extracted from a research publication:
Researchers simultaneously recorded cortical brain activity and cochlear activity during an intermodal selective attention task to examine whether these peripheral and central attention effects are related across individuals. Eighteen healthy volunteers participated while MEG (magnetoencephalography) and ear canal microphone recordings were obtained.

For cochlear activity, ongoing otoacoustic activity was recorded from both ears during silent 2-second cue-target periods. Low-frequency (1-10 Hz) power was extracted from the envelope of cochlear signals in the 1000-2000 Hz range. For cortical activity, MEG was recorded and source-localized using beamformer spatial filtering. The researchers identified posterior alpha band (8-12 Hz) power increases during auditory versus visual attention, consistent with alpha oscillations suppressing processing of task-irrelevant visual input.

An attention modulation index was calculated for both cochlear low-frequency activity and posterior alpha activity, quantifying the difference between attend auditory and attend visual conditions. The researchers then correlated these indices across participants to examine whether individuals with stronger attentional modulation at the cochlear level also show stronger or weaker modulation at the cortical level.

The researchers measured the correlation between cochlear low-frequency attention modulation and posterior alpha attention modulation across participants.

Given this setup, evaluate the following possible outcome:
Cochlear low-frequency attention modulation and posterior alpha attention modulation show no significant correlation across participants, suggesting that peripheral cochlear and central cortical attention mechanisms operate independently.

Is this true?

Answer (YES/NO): NO